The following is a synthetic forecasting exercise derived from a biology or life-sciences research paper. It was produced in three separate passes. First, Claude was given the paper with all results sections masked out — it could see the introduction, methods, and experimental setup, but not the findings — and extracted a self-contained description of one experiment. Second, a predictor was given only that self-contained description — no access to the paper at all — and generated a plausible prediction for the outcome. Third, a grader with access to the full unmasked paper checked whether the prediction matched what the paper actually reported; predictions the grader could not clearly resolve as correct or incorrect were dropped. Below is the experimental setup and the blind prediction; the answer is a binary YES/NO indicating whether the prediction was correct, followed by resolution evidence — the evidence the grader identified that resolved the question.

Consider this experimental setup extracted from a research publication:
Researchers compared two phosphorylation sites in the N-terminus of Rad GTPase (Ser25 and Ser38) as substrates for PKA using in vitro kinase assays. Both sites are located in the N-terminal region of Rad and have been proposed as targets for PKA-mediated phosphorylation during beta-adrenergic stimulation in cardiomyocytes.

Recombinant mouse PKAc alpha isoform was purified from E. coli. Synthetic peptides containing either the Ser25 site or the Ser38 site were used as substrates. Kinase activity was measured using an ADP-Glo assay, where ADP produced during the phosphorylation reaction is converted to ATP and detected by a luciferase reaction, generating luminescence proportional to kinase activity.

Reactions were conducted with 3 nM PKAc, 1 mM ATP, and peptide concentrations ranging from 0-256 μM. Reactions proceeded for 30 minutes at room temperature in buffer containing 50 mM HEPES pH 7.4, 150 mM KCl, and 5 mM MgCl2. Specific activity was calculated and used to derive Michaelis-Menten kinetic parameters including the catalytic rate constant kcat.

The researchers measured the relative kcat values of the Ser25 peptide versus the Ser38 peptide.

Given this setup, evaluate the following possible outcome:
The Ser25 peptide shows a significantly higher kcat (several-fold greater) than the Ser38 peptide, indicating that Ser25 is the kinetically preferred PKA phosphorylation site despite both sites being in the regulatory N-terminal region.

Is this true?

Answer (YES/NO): YES